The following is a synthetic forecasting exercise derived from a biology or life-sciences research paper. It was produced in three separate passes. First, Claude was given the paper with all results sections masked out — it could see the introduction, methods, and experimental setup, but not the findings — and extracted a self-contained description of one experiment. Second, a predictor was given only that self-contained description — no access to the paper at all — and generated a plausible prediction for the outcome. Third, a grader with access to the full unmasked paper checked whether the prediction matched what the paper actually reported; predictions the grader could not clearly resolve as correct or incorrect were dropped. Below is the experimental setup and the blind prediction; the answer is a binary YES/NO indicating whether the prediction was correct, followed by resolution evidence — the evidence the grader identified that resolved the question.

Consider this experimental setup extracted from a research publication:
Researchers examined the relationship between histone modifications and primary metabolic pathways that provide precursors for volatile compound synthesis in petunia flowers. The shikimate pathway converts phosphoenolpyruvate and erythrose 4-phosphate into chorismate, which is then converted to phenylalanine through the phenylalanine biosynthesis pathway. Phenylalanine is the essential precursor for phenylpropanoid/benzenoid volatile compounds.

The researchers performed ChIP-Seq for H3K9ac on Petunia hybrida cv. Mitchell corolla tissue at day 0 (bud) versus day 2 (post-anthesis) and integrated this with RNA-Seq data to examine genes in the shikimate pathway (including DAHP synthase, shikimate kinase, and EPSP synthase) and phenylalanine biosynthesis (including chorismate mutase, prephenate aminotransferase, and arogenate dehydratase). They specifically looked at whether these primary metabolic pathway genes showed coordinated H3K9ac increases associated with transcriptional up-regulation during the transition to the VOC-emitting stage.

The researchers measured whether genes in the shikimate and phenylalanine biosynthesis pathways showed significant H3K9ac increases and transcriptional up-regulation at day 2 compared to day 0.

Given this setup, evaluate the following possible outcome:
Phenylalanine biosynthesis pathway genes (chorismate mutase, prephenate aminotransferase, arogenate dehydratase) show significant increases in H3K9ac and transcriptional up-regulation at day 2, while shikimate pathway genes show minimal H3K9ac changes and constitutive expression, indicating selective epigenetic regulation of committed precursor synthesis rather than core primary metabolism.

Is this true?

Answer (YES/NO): NO